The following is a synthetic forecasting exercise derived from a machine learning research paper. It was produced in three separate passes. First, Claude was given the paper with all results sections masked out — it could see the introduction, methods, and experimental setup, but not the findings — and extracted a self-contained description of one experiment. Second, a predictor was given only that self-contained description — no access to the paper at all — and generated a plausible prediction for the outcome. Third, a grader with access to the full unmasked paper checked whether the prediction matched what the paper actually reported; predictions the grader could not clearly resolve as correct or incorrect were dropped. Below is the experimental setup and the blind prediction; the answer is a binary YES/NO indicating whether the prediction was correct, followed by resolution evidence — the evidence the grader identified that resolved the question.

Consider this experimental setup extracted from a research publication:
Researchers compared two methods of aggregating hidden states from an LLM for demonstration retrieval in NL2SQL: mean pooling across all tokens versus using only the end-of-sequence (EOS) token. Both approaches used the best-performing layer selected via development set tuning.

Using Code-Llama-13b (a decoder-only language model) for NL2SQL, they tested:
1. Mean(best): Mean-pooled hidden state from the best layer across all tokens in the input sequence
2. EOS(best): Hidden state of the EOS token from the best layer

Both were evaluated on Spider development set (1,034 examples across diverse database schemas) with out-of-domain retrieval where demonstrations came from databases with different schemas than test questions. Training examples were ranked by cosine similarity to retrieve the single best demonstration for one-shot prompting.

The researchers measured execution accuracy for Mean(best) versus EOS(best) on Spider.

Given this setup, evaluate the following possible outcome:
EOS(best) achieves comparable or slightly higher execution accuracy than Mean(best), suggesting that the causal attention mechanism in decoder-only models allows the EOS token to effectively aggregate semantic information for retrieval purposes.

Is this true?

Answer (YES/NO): NO